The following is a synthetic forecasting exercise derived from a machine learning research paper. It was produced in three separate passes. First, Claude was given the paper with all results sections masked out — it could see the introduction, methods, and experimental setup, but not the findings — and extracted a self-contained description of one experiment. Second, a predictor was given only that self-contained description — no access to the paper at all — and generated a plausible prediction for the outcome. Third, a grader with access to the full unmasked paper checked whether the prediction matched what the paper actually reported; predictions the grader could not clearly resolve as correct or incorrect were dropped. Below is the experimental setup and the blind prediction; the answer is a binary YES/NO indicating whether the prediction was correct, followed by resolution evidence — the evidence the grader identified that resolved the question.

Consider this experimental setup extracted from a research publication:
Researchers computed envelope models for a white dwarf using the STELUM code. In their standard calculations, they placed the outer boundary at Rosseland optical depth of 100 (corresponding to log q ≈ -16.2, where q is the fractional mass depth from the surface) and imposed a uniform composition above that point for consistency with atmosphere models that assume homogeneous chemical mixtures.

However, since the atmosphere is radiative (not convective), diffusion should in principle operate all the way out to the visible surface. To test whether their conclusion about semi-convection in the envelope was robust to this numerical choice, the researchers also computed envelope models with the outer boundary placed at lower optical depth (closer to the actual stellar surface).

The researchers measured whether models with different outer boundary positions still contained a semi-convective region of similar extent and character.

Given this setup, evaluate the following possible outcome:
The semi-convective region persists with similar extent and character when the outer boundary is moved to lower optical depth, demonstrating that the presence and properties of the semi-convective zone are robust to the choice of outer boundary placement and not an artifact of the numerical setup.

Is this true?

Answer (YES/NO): YES